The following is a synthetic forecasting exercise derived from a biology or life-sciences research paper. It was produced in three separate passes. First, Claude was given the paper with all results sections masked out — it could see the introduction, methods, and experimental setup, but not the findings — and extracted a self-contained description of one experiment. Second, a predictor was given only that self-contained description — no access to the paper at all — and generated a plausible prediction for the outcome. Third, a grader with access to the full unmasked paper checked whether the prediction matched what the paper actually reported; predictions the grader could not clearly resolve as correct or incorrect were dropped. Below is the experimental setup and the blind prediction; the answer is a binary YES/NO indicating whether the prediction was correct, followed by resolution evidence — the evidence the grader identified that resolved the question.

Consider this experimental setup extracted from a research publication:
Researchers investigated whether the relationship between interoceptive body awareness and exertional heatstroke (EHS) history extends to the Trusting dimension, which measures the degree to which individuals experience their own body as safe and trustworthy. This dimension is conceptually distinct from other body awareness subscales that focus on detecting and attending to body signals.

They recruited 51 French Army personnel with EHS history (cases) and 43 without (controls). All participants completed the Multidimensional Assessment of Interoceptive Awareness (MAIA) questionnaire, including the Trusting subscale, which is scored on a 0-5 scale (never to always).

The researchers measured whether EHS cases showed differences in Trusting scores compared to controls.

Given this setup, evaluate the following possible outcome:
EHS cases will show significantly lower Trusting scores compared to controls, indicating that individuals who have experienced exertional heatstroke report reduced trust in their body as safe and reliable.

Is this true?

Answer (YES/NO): NO